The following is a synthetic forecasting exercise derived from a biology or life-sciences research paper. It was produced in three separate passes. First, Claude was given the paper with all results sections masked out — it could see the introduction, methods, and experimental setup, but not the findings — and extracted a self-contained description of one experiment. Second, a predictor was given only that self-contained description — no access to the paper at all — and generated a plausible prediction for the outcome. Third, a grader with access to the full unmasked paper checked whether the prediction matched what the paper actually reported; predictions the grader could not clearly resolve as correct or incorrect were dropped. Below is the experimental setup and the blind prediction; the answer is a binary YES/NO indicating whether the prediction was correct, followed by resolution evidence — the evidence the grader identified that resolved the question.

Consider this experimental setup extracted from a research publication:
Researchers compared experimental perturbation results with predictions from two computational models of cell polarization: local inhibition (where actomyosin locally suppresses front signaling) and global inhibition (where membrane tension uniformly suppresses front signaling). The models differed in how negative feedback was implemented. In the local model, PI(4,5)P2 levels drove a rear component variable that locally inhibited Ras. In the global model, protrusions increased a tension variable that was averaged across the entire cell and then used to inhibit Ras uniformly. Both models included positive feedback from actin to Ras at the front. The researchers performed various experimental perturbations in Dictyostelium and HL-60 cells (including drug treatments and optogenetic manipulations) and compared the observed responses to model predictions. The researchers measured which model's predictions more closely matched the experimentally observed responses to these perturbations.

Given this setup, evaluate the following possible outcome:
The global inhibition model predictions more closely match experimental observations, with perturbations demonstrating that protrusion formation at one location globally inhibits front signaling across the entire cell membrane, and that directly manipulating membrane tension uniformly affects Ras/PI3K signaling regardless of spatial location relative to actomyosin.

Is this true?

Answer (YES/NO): NO